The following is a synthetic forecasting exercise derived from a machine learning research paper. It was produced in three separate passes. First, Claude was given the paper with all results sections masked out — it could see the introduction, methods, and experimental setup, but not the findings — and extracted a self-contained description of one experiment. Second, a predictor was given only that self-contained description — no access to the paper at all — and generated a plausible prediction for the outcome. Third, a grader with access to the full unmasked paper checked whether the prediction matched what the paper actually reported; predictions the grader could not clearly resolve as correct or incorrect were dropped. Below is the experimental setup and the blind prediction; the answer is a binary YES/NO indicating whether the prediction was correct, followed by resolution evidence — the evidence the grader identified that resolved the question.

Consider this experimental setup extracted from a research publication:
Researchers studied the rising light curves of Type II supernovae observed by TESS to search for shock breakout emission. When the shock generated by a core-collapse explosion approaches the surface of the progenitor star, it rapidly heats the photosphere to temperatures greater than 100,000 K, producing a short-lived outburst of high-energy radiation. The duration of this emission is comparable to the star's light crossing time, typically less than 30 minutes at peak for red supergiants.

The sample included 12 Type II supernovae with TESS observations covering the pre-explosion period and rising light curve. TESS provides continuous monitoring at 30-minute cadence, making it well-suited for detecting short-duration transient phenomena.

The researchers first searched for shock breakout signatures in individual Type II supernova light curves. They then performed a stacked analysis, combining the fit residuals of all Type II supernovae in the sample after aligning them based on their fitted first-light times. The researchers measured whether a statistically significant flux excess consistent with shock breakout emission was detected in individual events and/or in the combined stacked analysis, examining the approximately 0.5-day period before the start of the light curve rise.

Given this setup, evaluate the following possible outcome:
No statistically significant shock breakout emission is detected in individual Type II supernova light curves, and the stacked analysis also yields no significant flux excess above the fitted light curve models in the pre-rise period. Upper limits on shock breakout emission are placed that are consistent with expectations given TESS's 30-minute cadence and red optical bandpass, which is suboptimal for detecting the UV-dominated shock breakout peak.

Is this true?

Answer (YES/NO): NO